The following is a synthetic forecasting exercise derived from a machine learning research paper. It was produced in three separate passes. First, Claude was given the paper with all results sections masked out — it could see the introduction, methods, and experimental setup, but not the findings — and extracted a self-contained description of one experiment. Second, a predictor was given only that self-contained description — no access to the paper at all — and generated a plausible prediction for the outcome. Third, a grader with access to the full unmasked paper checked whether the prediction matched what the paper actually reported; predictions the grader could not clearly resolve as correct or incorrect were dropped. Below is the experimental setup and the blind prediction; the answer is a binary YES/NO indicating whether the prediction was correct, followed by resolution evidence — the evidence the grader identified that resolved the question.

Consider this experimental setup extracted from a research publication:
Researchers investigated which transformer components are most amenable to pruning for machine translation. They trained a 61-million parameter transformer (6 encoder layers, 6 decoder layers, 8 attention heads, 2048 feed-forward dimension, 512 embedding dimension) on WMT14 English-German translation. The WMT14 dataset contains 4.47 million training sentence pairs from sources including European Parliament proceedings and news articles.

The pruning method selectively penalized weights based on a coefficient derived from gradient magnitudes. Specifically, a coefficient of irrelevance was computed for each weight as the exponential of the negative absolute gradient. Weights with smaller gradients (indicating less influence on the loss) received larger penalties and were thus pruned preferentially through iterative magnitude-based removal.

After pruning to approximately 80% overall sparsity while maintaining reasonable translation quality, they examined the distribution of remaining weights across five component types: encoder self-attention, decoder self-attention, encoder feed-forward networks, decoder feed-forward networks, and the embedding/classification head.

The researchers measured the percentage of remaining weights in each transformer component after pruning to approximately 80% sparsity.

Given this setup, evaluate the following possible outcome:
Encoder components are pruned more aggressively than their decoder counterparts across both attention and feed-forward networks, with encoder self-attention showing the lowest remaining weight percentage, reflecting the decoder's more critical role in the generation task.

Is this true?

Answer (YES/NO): NO